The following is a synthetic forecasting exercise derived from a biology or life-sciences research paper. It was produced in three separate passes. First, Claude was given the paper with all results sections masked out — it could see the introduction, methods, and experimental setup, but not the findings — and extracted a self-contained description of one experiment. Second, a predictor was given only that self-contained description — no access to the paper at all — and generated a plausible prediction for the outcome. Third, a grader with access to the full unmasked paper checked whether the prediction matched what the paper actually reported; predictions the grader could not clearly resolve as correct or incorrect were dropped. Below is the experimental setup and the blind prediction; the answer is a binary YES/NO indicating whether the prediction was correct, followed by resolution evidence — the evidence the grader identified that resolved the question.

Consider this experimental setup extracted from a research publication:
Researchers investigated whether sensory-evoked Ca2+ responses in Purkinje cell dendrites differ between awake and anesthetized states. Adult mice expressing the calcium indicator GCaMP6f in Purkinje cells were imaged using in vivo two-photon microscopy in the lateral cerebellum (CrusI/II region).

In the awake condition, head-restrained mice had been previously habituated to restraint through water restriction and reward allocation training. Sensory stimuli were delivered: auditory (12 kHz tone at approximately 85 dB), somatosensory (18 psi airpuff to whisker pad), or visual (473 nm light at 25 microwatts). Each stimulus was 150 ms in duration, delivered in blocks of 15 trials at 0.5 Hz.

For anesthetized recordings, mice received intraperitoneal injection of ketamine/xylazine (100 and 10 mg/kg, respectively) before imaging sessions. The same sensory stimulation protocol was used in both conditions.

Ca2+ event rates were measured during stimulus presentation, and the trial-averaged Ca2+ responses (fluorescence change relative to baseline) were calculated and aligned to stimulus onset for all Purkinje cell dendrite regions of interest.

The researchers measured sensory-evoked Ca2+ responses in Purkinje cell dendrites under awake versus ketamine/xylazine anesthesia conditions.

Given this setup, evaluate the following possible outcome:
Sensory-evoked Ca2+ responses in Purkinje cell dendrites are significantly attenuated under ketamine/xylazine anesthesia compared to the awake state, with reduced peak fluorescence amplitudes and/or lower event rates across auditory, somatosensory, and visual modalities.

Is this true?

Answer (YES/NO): NO